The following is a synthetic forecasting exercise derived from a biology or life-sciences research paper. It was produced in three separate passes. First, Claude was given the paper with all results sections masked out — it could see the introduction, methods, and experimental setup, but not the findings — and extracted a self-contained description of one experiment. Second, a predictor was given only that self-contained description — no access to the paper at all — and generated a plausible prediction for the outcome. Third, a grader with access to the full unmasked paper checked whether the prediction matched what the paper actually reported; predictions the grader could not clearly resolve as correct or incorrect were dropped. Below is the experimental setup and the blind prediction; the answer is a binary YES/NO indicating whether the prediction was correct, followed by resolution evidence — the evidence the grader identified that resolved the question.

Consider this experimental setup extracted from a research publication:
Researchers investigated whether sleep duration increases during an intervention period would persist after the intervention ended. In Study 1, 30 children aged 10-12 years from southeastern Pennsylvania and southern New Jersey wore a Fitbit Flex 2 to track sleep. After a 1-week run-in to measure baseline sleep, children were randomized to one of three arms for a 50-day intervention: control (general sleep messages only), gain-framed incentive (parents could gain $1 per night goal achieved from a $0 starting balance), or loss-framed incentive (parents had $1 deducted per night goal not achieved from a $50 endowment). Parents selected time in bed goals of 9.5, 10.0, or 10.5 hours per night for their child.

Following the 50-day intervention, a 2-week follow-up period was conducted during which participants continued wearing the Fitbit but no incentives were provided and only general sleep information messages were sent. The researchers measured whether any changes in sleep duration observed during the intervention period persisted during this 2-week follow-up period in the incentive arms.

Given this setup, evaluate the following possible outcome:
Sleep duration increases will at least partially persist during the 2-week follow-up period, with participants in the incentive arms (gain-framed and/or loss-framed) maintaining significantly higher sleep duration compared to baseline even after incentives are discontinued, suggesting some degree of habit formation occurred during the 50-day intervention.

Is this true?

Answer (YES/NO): NO